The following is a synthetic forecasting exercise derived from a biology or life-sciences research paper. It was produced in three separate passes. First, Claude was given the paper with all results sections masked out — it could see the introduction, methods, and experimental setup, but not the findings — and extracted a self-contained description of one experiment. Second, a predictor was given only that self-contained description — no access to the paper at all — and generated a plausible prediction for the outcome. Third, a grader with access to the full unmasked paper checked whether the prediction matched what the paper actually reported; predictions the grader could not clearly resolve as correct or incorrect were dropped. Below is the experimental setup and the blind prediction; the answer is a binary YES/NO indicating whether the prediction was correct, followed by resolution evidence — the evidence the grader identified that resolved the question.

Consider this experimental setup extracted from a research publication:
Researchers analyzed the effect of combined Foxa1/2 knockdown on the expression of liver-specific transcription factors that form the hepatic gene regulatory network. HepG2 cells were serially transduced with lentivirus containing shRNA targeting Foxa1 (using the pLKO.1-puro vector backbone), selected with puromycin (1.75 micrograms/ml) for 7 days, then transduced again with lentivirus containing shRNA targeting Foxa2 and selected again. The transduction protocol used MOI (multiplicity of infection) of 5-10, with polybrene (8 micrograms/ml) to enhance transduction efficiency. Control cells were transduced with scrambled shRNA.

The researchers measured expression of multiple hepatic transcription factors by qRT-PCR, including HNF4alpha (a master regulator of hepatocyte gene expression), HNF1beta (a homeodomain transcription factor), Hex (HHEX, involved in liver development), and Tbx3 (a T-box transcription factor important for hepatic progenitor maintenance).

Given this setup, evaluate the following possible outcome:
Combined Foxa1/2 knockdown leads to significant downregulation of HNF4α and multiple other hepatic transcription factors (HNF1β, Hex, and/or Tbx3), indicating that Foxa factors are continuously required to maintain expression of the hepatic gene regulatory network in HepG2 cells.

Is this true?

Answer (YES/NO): YES